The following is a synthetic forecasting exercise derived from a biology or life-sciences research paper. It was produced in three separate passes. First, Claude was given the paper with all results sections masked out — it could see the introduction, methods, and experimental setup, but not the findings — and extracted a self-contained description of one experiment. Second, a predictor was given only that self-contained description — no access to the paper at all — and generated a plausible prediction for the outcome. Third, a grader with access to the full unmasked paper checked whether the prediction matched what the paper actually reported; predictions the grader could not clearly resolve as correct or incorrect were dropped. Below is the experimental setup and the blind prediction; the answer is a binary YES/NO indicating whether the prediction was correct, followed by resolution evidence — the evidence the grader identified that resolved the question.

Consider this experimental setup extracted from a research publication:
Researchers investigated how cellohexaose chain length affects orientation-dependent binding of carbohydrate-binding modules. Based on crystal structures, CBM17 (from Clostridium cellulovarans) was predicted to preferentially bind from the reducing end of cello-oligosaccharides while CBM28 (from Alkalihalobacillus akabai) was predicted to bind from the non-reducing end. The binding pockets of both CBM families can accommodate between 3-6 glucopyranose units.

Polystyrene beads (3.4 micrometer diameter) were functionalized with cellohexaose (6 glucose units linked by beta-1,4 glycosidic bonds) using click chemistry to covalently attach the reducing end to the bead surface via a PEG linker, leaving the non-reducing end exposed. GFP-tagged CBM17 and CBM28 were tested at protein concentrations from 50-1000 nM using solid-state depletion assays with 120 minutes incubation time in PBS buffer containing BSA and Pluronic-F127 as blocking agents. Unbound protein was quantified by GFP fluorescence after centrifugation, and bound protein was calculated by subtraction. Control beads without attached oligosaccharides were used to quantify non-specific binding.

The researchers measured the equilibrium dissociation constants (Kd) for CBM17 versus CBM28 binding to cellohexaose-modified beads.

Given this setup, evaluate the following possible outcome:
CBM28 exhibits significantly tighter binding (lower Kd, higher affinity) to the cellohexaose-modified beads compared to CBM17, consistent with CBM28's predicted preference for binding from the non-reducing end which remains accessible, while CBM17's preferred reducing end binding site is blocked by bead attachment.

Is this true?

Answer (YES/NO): NO